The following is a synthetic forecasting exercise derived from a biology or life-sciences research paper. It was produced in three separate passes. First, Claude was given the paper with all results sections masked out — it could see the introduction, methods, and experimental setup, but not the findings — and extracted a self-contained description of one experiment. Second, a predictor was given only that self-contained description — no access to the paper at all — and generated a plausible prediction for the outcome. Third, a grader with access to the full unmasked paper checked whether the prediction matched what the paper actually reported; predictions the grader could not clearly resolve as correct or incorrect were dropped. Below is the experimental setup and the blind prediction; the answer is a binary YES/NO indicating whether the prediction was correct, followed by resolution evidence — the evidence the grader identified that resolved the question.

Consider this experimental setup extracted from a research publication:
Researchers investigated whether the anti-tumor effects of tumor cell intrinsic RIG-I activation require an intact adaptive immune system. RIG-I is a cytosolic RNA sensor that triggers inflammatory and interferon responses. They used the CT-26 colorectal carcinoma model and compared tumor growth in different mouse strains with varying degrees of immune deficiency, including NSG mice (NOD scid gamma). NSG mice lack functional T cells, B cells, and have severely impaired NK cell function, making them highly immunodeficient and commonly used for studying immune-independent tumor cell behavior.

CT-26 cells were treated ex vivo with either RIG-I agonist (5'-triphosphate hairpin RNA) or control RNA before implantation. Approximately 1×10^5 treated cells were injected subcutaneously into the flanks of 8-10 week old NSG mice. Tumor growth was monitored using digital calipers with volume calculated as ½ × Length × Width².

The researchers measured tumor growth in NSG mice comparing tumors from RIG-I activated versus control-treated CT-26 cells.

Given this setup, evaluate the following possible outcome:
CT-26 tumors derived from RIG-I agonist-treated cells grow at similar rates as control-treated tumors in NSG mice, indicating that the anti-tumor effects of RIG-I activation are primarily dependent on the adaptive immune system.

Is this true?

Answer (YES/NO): NO